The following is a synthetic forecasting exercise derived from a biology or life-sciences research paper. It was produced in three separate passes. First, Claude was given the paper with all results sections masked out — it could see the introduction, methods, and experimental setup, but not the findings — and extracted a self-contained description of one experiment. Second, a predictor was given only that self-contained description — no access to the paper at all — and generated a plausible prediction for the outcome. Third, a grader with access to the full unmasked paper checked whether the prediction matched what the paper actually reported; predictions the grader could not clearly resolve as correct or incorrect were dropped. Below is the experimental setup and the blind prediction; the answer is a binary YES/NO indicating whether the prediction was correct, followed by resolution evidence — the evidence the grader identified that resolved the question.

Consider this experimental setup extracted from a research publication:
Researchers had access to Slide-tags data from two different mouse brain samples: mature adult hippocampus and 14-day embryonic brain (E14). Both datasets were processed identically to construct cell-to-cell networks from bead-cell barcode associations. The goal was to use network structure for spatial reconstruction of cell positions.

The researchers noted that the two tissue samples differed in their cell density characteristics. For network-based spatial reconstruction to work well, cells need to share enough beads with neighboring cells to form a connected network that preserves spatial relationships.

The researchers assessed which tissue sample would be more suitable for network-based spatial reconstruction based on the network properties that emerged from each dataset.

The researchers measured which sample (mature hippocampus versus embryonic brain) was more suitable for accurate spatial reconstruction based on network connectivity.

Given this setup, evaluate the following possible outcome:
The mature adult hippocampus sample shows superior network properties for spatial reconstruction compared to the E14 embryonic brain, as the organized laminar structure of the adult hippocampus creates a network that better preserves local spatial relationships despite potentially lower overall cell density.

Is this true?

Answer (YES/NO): NO